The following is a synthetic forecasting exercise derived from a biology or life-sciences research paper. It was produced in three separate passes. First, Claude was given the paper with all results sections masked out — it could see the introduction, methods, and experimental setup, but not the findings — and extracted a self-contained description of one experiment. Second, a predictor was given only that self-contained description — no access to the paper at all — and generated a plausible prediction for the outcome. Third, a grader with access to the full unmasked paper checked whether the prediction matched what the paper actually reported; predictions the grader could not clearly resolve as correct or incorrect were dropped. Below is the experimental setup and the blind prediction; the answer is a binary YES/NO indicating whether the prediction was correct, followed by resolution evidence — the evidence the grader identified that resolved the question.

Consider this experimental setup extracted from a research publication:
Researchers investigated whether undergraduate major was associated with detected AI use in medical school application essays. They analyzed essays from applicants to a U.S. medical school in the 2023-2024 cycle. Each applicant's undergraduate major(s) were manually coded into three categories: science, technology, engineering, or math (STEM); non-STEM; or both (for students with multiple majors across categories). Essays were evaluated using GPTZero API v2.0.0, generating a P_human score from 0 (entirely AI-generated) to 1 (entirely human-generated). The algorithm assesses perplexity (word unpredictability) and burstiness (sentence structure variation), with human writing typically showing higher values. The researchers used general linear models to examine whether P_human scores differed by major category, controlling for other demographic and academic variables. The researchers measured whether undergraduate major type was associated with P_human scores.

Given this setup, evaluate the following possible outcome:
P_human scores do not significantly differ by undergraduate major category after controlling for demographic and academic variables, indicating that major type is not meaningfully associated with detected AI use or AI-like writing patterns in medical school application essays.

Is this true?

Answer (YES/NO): YES